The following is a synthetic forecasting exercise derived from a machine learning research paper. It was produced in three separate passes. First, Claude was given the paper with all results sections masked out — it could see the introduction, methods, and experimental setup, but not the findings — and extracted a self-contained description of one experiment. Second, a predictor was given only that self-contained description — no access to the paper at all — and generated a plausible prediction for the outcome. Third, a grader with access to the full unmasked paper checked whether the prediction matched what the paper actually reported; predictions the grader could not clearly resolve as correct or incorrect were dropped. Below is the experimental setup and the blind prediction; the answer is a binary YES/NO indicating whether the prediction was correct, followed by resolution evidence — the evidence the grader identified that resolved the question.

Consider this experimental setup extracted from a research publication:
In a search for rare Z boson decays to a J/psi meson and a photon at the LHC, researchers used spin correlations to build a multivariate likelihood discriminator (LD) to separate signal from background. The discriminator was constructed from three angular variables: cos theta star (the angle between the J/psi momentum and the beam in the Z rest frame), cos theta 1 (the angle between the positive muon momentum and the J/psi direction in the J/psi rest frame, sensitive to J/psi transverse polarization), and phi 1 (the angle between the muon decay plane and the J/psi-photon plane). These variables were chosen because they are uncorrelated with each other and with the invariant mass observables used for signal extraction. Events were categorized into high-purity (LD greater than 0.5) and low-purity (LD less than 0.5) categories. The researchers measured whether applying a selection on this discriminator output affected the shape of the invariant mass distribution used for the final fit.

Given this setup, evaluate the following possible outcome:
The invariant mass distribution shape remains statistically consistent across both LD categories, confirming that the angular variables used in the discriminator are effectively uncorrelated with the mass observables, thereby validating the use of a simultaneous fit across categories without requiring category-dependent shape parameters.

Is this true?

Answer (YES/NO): YES